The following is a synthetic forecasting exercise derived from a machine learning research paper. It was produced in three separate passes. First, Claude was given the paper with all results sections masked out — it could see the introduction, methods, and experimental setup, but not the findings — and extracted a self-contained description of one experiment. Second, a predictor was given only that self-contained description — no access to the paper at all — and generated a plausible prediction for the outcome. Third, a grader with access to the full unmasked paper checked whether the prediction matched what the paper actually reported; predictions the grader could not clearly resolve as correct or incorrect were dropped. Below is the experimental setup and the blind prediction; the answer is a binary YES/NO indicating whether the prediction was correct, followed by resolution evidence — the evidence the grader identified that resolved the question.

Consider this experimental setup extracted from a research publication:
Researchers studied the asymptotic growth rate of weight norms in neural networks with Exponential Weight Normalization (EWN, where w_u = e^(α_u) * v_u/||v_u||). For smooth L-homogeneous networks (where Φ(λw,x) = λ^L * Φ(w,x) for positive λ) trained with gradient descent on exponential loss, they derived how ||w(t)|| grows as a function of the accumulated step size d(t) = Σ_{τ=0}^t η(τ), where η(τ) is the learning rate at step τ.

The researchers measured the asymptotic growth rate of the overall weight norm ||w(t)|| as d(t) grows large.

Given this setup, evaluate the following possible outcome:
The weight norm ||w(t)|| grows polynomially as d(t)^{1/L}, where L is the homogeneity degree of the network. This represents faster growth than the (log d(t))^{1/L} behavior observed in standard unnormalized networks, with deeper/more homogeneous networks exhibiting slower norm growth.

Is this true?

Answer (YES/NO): NO